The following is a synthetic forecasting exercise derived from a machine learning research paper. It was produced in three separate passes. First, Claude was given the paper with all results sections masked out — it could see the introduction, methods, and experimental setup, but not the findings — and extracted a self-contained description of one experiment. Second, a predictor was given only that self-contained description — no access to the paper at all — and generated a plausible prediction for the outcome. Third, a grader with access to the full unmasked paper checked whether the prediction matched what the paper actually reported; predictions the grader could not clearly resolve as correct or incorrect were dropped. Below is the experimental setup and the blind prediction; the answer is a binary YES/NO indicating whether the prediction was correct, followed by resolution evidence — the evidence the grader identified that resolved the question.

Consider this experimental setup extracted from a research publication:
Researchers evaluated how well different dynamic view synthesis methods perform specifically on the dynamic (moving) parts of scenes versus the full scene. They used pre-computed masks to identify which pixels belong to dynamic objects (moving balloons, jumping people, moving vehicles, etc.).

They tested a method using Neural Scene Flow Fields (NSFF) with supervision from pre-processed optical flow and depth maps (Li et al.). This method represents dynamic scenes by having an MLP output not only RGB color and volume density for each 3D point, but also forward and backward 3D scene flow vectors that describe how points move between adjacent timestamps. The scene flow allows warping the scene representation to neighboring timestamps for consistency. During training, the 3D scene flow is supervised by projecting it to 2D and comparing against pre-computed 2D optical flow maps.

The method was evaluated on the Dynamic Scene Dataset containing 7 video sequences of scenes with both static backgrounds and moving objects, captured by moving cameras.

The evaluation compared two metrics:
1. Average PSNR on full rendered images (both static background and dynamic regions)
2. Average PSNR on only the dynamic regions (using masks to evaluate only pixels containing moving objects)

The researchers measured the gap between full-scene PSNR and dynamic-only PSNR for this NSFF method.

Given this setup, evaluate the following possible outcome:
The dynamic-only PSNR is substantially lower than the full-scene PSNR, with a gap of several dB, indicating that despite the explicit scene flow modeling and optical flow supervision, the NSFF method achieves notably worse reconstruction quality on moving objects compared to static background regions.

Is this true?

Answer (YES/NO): YES